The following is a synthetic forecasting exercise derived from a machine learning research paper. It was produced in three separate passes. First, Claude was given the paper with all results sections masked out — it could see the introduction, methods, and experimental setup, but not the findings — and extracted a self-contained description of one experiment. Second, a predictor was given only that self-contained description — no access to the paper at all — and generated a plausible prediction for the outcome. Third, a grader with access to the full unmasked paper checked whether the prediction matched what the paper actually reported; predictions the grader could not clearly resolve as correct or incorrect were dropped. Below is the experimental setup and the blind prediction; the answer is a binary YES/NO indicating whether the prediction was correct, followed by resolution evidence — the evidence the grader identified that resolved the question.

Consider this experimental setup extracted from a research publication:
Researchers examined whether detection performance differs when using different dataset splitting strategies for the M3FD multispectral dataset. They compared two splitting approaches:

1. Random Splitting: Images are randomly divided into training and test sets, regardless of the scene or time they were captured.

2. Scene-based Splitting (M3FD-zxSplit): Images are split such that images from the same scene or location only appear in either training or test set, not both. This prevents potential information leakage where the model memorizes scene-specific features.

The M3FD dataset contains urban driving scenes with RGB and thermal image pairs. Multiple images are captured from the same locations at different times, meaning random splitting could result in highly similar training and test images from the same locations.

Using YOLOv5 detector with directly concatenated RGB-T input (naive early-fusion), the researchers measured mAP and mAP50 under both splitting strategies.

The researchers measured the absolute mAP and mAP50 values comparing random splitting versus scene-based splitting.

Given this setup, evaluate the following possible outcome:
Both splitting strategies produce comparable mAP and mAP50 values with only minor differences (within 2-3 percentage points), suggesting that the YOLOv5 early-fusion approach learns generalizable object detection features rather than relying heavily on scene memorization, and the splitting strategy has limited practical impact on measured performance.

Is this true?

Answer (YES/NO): NO